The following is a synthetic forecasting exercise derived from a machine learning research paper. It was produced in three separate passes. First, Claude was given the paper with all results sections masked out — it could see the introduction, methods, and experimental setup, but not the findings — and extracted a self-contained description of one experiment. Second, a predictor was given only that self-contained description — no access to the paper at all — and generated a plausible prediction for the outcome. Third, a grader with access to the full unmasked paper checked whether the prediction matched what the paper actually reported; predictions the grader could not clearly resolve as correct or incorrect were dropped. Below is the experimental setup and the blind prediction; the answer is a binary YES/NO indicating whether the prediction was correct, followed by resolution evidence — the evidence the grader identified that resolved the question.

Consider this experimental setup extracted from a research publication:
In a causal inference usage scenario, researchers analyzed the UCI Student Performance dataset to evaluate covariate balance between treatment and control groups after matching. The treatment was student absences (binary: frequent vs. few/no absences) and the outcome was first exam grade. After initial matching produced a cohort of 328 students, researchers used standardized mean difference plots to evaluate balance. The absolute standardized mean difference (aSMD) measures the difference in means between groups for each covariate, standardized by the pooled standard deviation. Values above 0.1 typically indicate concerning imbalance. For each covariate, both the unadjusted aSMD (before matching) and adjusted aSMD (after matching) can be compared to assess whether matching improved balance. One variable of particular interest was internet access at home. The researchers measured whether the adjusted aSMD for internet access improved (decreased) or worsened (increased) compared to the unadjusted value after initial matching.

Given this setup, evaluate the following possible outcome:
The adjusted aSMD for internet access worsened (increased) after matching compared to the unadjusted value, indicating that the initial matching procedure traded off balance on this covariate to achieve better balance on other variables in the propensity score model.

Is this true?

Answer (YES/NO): YES